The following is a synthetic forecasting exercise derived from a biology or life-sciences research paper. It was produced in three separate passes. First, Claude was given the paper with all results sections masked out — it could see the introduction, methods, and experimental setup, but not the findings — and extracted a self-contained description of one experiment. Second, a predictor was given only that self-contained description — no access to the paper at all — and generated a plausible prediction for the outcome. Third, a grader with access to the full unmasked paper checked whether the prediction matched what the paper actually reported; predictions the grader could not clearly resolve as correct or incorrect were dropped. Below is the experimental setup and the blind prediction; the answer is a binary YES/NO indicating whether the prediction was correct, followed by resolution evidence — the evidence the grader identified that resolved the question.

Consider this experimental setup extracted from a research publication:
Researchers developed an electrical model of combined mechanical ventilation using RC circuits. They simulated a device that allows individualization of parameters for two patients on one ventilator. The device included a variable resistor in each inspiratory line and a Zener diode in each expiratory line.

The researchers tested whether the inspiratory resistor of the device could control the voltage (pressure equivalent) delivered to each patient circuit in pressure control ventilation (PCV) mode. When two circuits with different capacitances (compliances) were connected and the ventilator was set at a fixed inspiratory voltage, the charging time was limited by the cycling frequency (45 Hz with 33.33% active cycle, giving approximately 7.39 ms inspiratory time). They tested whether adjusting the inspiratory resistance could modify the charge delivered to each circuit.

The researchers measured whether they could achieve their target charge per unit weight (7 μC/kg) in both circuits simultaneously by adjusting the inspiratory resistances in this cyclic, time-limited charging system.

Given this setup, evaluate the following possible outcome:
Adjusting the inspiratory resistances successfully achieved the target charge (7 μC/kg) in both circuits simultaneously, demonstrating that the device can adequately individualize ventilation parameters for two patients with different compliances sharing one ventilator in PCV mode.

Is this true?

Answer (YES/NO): YES